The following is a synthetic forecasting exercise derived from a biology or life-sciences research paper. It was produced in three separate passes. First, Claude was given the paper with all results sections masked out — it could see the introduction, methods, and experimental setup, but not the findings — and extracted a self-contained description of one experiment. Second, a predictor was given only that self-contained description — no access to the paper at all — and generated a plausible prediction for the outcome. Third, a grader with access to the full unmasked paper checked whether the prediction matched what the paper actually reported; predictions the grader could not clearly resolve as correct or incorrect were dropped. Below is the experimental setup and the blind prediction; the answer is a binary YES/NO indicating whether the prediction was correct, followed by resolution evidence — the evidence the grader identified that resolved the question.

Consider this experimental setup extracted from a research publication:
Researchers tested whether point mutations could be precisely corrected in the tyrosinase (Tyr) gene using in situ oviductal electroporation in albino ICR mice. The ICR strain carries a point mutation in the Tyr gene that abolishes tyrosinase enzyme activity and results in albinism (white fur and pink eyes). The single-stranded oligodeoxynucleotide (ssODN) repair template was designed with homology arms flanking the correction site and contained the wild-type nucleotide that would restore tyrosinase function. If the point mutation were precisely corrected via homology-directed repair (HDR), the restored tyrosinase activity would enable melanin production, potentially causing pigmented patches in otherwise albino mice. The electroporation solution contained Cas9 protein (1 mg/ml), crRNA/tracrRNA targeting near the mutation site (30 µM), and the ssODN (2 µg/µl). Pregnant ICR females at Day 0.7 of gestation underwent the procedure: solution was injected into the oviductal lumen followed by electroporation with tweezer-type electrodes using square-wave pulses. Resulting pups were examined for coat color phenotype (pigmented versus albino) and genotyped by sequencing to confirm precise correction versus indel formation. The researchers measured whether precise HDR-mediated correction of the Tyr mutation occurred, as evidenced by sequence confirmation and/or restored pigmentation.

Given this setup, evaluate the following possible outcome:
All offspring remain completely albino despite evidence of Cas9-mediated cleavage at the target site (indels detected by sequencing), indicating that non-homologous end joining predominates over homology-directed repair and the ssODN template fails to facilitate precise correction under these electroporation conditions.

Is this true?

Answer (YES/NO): NO